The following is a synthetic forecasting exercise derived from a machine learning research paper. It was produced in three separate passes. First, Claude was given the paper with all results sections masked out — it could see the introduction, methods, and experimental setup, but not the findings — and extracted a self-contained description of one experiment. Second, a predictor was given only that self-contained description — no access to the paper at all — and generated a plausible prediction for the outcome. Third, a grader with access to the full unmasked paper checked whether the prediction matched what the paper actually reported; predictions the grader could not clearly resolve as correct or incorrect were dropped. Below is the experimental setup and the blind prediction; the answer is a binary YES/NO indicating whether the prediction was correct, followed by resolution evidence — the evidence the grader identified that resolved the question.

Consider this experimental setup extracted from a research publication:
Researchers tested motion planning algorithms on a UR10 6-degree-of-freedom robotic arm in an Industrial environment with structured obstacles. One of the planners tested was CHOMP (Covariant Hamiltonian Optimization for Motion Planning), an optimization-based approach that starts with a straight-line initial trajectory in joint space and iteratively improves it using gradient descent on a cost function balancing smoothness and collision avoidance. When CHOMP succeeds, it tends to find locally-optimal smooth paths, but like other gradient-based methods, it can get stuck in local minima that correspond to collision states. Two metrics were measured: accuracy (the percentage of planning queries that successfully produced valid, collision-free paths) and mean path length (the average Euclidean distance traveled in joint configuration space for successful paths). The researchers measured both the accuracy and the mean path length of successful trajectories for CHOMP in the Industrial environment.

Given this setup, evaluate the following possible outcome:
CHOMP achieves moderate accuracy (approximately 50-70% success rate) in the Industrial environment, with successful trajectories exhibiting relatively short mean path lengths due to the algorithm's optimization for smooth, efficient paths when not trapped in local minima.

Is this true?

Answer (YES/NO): NO